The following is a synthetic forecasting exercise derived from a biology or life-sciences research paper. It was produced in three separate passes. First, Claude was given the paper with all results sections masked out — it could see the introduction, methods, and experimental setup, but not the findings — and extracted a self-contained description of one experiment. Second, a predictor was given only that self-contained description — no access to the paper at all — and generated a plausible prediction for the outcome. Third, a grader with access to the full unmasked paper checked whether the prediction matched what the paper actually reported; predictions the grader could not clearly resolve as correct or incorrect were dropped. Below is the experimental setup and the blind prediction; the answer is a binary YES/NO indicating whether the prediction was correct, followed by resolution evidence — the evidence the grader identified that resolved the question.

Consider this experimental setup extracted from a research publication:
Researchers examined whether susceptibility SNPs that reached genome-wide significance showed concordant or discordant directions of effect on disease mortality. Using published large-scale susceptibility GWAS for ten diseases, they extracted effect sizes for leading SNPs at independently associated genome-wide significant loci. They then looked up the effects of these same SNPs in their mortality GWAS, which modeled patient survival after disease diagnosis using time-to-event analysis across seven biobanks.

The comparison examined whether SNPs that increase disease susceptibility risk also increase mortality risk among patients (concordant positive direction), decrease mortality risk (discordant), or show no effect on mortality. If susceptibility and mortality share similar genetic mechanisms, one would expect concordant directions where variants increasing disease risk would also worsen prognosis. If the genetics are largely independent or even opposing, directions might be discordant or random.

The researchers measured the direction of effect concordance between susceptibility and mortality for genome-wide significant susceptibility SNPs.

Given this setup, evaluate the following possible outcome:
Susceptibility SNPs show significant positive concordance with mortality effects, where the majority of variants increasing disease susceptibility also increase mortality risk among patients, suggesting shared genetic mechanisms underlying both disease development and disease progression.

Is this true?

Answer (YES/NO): NO